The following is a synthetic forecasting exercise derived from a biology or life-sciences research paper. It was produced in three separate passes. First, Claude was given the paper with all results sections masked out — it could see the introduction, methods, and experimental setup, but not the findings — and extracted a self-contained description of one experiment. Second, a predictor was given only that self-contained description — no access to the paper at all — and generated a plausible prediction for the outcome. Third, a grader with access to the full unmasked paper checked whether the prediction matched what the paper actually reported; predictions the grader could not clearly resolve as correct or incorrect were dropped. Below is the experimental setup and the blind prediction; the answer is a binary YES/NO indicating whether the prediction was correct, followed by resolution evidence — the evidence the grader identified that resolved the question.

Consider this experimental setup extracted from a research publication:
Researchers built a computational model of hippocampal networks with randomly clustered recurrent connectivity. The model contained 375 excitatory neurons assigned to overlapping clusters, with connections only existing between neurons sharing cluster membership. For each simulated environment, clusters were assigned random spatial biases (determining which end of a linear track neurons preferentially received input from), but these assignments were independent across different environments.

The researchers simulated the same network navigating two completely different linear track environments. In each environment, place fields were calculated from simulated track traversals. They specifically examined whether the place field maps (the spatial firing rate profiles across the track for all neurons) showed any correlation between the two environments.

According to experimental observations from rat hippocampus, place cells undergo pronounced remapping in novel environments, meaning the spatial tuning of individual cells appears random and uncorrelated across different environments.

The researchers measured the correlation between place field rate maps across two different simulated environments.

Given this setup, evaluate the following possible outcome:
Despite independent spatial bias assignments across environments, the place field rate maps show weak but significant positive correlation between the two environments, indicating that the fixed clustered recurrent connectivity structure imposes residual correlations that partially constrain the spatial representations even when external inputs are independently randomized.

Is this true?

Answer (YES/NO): NO